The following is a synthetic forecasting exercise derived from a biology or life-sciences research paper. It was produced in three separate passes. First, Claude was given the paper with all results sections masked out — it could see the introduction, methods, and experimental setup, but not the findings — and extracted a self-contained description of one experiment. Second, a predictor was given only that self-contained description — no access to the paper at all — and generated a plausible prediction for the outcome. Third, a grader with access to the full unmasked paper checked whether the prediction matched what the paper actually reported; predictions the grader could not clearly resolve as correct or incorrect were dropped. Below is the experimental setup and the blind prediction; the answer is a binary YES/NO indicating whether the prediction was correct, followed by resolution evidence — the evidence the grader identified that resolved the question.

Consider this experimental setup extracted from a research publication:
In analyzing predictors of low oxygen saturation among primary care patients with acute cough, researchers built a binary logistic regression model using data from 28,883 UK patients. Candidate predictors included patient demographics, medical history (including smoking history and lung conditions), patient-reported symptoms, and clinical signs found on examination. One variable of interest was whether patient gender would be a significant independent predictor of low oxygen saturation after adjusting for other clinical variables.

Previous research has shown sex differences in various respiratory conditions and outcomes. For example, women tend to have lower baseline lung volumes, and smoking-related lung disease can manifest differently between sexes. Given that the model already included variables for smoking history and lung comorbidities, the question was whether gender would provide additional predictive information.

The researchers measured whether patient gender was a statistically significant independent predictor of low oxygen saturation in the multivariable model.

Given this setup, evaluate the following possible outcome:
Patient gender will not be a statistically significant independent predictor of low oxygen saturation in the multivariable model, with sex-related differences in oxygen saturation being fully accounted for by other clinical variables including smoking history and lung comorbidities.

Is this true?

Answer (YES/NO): NO